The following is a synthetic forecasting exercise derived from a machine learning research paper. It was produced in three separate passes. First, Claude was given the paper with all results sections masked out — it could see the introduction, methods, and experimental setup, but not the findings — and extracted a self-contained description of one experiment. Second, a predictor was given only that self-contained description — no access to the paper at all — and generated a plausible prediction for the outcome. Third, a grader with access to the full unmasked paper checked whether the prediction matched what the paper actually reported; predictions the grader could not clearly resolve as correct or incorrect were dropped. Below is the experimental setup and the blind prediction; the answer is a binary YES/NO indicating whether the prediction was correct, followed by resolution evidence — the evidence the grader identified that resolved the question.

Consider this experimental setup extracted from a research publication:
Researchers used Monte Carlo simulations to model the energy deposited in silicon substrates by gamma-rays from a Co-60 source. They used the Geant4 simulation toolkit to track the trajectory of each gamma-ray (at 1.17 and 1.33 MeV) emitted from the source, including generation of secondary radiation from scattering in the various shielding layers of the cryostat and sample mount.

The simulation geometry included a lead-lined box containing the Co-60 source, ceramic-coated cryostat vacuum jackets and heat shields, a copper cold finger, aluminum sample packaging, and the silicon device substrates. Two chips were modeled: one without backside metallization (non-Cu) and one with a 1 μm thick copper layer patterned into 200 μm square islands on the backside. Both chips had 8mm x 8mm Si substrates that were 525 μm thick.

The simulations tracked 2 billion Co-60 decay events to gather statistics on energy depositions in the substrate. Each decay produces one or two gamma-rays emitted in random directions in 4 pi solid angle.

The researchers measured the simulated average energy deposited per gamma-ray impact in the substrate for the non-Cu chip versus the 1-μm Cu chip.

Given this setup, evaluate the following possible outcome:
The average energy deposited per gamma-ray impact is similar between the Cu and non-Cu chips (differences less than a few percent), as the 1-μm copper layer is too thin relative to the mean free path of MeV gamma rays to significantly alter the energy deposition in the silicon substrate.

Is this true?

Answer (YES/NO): YES